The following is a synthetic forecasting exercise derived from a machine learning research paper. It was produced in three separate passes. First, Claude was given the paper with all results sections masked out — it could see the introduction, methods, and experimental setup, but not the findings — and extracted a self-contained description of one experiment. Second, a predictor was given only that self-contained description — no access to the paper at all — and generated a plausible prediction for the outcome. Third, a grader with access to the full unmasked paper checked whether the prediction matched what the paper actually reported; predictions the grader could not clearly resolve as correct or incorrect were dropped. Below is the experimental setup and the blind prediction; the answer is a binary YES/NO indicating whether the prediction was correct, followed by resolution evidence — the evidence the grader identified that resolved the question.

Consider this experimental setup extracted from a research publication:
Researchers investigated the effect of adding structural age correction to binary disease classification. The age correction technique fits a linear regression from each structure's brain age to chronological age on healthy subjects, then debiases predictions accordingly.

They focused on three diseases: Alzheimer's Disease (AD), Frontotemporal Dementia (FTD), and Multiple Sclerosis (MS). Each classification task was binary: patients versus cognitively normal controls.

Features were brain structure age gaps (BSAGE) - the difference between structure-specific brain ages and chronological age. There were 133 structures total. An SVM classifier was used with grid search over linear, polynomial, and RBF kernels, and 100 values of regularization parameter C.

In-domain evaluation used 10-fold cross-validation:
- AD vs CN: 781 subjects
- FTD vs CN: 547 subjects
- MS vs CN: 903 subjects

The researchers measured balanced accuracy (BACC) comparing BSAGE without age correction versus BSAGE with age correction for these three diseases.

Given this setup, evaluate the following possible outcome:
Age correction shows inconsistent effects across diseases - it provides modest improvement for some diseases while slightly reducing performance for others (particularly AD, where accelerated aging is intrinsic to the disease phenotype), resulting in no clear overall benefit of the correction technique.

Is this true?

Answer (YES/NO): NO